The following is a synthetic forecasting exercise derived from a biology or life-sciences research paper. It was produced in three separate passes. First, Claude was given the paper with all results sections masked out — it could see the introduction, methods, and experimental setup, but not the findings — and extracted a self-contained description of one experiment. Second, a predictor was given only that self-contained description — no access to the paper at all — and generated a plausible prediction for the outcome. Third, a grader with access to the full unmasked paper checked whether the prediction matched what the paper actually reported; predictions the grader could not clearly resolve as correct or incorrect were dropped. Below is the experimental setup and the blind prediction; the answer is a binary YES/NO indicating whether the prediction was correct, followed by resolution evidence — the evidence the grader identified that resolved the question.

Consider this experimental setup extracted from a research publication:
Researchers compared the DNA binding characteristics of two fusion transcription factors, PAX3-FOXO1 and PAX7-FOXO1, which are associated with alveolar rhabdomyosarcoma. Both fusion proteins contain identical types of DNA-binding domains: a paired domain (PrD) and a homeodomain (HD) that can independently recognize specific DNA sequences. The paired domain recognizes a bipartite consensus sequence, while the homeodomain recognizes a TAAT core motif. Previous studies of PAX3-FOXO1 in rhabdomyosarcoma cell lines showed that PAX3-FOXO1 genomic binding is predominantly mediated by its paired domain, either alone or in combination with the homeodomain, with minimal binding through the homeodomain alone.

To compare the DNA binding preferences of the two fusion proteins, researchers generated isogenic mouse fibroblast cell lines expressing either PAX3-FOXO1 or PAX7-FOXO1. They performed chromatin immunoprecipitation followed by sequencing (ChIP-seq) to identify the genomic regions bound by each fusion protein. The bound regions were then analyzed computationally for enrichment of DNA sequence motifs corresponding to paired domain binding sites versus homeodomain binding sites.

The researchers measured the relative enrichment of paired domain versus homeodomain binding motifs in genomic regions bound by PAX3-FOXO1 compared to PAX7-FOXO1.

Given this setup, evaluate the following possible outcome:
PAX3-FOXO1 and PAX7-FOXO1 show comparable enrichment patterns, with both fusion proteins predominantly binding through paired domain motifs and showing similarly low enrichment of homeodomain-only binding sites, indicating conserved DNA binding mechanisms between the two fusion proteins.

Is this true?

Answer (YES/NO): NO